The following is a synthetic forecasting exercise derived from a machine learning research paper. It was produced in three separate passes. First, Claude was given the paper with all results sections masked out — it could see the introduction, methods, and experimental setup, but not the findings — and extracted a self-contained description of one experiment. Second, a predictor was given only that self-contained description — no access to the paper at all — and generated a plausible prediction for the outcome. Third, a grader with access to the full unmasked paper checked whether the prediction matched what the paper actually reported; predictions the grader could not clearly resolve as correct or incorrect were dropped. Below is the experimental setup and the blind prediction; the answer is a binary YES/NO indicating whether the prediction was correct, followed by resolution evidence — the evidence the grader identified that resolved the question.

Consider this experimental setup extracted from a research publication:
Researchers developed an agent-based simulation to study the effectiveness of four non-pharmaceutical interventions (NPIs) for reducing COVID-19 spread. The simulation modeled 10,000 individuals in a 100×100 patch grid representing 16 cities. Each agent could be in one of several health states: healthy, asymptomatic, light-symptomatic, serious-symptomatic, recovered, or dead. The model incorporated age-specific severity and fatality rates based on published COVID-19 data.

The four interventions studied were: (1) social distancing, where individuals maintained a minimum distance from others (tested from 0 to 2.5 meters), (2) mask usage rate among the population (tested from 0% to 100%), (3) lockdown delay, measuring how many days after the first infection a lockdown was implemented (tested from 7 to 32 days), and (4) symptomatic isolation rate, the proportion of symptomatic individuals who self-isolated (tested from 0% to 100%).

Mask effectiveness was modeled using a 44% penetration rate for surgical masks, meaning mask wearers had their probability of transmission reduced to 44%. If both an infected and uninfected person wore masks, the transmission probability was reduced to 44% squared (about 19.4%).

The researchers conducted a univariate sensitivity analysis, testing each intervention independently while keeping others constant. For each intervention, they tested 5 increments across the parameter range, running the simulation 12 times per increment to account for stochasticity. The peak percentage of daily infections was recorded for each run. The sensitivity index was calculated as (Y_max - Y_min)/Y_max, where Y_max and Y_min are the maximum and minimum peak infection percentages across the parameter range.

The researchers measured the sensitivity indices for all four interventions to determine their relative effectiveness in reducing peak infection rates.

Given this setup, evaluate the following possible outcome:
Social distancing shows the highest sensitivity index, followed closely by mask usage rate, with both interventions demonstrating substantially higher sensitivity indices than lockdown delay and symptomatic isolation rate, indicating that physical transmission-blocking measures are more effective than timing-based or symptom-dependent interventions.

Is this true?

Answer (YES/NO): NO